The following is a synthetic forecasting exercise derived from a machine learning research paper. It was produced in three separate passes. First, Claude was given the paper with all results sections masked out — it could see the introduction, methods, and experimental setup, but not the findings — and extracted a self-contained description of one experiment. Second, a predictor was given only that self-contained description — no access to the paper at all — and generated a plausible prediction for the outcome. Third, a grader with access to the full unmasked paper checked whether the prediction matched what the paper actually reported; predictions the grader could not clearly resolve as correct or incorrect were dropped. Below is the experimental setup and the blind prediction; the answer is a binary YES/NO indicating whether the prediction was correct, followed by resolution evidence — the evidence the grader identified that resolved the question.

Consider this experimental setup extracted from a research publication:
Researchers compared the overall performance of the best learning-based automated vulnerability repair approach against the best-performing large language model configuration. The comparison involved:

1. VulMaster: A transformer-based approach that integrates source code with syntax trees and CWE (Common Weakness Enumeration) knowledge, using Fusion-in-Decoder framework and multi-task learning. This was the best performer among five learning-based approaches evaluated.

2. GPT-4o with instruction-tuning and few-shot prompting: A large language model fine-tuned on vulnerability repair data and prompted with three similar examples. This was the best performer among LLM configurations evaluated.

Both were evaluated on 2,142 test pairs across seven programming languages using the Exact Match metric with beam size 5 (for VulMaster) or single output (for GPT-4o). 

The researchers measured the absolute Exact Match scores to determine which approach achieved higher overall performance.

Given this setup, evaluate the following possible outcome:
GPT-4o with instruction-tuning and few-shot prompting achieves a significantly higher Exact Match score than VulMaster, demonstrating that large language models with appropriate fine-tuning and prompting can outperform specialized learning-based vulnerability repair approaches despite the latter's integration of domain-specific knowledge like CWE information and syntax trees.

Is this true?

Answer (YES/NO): NO